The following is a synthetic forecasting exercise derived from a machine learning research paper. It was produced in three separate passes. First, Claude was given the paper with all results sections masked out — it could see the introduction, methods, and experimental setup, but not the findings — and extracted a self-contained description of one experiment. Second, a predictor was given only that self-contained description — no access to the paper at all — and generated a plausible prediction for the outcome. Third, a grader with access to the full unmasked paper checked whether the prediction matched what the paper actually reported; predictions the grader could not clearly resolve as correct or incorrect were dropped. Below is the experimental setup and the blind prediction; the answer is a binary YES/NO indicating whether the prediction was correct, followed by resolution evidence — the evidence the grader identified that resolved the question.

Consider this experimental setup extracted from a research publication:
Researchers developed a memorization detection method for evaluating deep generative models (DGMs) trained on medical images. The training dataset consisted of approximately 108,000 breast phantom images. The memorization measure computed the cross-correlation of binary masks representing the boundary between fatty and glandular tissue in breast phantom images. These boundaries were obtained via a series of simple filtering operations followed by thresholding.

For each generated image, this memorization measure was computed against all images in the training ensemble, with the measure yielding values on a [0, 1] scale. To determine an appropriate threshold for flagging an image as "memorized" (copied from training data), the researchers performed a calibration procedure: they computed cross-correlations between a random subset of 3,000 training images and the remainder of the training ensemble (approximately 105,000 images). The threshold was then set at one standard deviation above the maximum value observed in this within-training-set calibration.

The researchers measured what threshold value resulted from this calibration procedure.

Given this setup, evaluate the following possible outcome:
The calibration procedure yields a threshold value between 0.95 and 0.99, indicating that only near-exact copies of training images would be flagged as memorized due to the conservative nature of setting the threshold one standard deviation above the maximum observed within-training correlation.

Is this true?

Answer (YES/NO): NO